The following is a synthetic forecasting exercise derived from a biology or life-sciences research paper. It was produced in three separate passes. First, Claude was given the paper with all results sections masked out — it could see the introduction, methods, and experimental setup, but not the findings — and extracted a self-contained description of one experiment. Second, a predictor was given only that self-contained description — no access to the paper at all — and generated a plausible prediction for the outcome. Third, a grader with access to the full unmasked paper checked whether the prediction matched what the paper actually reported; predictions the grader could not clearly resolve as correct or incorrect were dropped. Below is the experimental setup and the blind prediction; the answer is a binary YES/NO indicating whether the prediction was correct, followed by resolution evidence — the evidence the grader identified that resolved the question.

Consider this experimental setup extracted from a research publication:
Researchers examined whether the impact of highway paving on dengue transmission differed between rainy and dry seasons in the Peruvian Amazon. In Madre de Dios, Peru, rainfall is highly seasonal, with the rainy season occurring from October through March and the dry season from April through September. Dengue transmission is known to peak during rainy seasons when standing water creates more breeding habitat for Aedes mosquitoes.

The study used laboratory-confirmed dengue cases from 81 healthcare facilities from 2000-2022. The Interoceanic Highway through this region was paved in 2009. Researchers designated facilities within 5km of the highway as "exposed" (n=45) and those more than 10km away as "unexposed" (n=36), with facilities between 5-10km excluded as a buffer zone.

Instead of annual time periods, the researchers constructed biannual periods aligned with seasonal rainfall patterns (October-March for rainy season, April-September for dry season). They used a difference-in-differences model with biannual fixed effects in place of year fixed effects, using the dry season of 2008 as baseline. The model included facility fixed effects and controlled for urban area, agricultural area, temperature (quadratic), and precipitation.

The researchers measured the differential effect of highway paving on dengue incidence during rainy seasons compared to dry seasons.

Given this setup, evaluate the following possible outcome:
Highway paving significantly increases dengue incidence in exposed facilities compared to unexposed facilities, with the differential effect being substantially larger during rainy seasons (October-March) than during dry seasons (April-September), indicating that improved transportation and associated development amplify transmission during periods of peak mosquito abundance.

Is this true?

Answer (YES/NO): YES